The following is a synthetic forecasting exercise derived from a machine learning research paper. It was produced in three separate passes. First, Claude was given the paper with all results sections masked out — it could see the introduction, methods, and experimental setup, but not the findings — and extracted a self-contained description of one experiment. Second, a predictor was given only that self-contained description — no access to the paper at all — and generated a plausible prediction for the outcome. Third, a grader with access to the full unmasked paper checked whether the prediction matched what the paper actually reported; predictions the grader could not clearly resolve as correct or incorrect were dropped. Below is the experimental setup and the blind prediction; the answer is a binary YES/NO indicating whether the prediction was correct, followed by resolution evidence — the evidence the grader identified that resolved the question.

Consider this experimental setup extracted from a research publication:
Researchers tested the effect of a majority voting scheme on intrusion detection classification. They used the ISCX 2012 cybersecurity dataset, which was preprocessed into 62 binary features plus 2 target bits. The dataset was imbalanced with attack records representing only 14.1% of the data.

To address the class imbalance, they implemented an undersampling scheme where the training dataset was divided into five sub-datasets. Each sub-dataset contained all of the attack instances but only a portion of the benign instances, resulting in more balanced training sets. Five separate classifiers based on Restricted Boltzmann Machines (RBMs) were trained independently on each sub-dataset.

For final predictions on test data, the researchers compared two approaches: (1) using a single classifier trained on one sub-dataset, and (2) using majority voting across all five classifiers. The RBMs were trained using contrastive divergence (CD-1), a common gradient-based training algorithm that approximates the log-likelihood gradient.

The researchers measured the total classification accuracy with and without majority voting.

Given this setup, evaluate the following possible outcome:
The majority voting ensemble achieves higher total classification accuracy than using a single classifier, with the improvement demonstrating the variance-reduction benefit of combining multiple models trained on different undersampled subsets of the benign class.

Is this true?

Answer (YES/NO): YES